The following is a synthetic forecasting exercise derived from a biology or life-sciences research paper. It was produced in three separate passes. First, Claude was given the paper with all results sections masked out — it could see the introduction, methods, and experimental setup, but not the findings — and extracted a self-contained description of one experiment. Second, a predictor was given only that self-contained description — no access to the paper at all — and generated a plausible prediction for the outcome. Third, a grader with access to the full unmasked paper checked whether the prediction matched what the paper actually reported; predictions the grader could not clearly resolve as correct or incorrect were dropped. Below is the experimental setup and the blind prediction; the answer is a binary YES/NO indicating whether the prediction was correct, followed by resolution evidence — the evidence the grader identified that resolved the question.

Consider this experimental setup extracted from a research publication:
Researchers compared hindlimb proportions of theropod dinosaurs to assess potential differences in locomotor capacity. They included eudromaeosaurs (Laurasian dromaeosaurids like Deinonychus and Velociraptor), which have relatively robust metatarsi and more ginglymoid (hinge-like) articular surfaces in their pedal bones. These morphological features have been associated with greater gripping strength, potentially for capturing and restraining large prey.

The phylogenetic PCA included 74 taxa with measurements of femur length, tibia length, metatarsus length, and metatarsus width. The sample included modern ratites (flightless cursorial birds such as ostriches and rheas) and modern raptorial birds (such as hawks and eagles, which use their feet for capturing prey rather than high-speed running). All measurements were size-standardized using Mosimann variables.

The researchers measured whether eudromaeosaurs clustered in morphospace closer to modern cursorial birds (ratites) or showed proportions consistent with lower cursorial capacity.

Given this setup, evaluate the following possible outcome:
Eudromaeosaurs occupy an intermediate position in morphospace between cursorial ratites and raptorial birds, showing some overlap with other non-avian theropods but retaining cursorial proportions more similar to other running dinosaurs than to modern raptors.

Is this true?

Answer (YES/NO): NO